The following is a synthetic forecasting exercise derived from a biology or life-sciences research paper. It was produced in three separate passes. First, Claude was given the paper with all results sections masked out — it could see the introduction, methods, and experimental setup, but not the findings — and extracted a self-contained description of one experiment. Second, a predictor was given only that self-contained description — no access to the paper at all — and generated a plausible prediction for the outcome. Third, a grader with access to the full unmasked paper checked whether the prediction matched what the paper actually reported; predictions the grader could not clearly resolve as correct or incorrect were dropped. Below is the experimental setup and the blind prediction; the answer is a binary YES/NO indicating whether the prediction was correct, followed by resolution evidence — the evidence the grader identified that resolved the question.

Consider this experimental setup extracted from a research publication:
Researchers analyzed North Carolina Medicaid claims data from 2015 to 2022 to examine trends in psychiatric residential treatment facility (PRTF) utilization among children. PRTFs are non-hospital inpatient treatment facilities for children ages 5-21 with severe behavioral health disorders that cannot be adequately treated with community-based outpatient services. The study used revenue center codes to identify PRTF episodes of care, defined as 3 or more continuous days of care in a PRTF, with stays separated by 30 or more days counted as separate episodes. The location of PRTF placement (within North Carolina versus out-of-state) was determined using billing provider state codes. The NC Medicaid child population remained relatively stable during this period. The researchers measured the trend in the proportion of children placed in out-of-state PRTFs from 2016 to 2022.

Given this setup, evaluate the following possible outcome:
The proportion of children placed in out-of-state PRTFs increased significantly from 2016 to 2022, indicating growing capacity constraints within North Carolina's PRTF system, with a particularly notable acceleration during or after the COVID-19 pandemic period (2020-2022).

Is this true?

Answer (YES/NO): NO